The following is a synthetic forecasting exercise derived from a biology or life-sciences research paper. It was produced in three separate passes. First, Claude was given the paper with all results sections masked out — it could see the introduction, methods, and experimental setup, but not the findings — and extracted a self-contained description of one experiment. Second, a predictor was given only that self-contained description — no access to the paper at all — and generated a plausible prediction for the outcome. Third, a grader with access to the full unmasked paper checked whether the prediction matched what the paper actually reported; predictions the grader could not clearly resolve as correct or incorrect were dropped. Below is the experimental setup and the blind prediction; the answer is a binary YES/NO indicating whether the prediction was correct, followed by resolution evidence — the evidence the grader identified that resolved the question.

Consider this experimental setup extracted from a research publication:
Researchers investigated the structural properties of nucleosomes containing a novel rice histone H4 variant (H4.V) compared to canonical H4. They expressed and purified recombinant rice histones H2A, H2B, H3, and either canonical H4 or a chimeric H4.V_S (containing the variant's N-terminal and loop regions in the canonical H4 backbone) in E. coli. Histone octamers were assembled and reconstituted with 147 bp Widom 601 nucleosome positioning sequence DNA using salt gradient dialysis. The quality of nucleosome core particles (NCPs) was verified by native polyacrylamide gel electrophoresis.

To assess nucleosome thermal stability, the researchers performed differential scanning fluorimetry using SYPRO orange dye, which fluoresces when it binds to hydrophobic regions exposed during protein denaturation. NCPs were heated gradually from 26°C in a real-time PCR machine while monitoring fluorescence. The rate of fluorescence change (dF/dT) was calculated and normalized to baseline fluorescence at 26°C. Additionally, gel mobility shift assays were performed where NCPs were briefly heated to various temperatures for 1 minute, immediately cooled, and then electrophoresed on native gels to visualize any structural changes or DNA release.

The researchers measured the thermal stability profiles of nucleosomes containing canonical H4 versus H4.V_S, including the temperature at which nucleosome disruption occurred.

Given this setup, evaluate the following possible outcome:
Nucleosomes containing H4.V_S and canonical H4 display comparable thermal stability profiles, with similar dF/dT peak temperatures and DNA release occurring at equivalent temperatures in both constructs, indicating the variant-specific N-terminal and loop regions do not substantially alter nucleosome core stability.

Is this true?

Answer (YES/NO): NO